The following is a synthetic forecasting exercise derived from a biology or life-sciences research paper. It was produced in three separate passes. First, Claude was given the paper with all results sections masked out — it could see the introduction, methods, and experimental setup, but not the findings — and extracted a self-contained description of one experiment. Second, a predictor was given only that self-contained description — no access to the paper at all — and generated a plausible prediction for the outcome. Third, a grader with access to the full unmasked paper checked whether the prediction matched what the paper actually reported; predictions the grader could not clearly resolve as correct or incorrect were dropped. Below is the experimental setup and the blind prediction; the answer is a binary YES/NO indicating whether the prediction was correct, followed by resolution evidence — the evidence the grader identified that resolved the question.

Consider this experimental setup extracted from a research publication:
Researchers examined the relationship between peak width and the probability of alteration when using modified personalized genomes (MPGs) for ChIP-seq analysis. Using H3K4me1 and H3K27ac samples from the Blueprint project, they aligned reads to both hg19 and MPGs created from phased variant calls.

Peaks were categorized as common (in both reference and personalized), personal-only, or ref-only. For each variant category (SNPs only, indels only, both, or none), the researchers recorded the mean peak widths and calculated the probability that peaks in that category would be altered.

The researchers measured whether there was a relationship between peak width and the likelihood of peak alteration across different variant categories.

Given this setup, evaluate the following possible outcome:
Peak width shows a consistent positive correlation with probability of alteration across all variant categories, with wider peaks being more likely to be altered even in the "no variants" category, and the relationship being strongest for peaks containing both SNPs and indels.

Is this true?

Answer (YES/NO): NO